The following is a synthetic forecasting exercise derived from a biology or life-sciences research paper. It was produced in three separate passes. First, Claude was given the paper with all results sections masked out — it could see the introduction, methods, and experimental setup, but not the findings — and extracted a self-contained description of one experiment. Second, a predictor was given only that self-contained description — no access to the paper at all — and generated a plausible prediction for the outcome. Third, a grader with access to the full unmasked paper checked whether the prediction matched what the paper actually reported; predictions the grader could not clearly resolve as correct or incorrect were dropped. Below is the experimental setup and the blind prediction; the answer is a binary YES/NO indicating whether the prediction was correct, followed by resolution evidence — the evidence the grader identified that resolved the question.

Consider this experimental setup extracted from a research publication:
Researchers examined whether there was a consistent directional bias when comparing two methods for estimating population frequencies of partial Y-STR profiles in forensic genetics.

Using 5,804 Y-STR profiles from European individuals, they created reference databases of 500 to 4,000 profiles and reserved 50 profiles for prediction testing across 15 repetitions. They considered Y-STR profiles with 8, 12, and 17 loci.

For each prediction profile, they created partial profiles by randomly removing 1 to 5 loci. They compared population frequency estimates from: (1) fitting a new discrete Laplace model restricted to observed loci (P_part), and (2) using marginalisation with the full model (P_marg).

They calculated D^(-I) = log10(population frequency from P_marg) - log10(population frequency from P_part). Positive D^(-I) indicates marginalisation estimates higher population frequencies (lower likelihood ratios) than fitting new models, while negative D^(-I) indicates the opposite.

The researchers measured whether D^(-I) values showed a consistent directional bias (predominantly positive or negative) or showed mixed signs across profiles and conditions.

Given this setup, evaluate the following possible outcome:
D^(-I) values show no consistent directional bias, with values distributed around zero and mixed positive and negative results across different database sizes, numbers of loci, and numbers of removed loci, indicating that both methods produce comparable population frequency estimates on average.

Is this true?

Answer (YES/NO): YES